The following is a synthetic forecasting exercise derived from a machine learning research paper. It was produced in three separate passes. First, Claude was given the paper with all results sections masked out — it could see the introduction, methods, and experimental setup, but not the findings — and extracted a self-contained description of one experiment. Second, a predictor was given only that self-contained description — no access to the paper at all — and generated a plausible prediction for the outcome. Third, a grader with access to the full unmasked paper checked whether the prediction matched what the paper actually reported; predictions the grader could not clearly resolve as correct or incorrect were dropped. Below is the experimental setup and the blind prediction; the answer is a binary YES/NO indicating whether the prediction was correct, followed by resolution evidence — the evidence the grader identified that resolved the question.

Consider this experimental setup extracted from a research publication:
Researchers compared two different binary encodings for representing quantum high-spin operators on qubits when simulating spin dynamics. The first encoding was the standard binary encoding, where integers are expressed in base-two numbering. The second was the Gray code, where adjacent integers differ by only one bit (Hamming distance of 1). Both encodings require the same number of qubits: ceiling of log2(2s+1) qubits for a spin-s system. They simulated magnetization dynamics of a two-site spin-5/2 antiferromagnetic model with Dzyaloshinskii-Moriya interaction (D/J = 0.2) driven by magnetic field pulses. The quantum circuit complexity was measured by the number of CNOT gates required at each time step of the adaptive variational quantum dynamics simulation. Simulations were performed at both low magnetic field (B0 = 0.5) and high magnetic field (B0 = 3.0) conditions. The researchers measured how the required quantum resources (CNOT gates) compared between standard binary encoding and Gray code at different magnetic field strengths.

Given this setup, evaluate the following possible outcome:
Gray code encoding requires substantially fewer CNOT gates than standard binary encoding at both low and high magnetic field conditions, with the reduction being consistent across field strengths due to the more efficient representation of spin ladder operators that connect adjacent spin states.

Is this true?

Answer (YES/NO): NO